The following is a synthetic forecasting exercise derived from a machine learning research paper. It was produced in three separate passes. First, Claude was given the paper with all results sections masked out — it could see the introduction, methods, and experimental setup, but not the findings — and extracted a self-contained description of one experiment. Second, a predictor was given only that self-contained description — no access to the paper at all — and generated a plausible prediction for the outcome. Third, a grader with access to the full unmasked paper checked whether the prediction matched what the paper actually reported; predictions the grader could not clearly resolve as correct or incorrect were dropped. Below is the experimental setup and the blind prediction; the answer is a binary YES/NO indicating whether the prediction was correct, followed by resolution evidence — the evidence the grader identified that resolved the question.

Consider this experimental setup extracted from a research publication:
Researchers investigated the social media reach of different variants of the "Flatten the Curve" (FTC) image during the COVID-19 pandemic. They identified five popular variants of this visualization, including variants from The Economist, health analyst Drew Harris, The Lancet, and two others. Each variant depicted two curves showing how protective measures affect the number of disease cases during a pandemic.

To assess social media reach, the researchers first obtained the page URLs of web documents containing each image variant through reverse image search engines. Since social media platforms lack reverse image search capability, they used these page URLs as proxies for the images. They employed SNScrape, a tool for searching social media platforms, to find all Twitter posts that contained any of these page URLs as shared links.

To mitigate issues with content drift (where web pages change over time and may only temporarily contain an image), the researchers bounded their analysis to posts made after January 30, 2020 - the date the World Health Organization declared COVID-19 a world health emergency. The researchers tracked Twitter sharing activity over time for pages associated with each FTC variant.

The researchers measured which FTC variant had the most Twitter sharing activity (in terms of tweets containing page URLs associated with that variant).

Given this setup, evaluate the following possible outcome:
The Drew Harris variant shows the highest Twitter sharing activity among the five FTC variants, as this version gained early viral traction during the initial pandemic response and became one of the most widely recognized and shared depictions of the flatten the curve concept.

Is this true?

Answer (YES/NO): NO